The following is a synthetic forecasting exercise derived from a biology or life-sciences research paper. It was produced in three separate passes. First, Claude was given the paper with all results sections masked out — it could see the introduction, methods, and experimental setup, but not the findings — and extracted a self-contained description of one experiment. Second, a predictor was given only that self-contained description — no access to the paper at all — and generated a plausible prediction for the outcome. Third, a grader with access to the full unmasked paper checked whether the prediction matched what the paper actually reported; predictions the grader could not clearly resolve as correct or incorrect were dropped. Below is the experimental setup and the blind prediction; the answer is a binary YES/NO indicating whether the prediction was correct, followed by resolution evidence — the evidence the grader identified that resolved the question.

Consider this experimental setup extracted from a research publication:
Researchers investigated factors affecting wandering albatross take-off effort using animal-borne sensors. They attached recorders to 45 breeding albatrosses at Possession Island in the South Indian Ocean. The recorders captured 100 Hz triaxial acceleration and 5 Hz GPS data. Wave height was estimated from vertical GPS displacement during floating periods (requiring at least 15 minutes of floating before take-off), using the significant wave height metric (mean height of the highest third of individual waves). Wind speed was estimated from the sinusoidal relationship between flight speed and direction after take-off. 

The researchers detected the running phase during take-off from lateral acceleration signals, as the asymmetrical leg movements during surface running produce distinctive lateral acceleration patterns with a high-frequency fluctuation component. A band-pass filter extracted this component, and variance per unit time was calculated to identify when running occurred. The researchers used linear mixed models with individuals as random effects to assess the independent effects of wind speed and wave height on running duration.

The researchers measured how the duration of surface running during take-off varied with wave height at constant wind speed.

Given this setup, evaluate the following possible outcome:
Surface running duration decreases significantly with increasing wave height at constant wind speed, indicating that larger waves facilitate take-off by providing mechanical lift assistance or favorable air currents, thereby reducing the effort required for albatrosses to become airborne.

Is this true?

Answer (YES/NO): YES